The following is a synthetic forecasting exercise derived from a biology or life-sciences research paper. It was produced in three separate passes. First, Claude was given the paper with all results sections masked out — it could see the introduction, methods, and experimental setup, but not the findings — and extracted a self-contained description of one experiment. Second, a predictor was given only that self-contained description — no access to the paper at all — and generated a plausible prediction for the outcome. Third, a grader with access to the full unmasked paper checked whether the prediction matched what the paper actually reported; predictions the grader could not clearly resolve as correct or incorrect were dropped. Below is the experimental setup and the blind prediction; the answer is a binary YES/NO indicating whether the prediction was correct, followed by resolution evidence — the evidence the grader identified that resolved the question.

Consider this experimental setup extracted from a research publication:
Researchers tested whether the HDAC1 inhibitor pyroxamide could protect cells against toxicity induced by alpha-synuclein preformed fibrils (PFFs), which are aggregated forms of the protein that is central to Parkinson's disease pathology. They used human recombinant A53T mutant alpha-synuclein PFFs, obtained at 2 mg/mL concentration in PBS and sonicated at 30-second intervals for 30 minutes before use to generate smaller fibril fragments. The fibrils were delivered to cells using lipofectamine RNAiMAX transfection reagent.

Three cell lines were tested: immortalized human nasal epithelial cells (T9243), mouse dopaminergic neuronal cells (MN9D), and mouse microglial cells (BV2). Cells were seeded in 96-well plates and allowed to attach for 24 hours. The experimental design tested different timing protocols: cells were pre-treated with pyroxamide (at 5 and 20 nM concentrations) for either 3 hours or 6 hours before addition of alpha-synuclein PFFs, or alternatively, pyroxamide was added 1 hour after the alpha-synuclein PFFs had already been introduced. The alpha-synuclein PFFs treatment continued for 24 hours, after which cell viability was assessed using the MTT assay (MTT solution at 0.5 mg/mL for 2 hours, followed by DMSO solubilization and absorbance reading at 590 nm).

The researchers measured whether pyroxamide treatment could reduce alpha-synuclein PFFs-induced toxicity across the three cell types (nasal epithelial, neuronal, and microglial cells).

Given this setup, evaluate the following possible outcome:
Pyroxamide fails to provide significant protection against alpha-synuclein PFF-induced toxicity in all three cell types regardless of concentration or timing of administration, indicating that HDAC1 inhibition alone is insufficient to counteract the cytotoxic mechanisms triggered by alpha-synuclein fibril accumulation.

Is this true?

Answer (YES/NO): NO